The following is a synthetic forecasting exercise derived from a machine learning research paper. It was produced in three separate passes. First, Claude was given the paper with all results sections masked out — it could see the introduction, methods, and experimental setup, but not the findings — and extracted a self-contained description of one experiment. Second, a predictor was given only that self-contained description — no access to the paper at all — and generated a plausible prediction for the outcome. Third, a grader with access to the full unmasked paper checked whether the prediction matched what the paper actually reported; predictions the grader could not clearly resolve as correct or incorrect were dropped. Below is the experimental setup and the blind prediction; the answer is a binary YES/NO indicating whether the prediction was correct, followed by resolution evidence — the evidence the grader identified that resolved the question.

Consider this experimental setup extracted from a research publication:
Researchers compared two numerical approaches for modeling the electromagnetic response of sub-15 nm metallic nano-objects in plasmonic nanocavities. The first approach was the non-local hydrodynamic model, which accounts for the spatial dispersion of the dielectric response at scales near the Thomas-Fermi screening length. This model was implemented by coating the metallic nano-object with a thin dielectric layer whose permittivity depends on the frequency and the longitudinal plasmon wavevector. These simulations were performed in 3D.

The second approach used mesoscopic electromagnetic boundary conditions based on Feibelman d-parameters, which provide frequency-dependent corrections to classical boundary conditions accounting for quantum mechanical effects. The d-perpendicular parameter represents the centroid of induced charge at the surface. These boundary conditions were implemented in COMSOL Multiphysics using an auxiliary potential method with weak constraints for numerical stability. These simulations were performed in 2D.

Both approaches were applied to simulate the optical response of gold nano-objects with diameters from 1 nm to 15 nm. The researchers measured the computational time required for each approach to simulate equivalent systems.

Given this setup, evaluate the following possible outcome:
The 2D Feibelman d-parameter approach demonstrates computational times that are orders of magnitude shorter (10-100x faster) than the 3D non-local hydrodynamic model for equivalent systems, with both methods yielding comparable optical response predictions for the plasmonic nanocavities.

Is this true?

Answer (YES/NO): NO